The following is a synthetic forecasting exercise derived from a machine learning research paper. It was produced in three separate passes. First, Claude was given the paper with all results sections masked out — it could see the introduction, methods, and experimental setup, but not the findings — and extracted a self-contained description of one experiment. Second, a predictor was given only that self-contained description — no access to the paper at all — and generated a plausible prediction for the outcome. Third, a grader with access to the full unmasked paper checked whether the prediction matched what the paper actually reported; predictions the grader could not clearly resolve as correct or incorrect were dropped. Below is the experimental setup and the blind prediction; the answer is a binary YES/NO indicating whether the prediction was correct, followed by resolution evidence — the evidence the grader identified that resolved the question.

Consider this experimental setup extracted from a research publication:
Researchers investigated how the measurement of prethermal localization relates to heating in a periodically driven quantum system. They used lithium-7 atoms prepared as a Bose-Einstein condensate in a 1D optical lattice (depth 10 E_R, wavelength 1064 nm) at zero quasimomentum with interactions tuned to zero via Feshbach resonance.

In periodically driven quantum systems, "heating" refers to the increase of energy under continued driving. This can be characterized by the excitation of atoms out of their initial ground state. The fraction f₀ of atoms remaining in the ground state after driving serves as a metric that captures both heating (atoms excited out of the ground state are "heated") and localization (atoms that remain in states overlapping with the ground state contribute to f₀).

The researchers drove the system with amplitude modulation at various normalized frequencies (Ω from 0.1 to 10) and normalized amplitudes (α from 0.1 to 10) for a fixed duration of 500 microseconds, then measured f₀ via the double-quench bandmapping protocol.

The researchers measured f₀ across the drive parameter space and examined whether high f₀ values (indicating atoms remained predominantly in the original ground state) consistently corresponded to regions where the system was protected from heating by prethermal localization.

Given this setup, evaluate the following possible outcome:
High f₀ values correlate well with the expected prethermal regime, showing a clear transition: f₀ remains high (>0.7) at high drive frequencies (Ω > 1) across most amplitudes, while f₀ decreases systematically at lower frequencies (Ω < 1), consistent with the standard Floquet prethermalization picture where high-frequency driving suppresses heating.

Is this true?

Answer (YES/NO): NO